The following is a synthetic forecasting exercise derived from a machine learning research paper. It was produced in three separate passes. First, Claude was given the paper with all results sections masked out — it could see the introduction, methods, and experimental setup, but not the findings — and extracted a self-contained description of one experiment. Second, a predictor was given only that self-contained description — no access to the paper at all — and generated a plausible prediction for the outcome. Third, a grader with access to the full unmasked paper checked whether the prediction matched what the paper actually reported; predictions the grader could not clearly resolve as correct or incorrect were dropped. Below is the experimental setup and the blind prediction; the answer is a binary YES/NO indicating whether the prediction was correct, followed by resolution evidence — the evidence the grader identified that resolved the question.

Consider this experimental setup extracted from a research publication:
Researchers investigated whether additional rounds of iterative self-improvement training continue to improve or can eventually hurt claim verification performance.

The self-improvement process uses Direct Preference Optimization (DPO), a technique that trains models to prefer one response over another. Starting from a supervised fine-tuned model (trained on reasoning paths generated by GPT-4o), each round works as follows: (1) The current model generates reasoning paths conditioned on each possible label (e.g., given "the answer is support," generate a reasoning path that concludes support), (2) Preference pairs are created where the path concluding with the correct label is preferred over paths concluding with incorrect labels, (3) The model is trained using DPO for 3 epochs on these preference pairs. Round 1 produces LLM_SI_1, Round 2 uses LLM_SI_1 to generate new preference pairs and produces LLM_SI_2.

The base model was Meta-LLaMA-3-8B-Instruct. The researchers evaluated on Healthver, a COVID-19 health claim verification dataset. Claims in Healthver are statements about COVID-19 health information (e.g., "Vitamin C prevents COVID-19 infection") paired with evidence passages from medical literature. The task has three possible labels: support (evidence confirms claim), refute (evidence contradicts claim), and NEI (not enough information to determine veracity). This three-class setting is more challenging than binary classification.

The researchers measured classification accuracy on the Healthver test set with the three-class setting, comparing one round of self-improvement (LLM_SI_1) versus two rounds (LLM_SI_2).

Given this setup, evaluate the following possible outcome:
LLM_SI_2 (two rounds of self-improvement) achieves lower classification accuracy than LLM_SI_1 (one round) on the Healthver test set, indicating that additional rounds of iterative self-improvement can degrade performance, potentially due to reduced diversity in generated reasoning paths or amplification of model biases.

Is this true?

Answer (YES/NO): YES